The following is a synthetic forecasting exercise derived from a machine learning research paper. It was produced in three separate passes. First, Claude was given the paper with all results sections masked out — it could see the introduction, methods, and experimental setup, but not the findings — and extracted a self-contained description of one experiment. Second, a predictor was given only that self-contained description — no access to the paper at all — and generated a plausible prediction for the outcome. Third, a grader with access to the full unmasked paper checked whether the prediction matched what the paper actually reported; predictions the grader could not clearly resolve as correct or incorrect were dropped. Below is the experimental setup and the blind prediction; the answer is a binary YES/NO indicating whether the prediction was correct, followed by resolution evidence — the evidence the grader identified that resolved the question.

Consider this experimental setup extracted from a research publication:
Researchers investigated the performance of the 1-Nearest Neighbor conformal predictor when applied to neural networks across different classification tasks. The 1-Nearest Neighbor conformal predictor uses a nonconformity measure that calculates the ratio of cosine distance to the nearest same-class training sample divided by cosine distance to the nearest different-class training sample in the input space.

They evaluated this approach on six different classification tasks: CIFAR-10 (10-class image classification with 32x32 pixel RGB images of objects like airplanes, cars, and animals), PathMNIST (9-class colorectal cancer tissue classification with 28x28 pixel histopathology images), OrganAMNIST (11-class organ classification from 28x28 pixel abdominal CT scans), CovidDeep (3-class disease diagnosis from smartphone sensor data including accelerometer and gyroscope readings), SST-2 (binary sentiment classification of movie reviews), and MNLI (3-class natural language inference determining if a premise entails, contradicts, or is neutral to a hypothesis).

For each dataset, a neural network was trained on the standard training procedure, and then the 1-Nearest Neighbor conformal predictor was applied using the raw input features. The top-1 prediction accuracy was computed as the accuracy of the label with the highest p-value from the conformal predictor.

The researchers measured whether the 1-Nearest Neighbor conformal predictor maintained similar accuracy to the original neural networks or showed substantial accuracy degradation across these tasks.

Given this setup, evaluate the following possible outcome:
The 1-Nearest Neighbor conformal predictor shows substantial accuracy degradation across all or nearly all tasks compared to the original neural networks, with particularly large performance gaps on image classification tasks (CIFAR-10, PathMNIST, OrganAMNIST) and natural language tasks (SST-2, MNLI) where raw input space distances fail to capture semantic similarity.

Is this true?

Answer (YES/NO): NO